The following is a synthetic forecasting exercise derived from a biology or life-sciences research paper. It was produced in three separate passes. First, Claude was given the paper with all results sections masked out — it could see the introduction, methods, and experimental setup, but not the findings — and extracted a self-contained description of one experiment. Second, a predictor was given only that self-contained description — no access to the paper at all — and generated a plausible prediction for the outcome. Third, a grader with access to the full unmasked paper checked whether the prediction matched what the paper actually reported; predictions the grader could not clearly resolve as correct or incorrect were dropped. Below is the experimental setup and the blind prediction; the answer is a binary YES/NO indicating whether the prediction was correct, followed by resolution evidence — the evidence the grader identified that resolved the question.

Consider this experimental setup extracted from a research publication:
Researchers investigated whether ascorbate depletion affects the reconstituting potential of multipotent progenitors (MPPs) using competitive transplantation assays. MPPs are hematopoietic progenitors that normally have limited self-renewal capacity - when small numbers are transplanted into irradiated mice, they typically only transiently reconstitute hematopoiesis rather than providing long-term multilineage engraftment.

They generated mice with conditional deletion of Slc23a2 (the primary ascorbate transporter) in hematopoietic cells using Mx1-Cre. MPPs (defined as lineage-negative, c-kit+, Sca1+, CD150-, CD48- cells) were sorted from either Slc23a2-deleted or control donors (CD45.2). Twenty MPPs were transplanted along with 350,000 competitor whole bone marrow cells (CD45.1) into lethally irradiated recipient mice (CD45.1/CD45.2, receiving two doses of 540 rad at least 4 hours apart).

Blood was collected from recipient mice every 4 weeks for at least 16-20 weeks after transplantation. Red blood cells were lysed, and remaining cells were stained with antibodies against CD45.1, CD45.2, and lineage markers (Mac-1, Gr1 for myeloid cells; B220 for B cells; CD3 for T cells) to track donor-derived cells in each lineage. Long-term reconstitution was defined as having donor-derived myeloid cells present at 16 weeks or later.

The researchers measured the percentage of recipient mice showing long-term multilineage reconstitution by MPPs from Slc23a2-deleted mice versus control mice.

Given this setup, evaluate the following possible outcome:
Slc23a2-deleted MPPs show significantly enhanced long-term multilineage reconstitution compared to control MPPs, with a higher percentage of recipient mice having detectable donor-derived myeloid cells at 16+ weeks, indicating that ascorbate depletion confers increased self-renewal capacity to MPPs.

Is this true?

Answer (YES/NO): YES